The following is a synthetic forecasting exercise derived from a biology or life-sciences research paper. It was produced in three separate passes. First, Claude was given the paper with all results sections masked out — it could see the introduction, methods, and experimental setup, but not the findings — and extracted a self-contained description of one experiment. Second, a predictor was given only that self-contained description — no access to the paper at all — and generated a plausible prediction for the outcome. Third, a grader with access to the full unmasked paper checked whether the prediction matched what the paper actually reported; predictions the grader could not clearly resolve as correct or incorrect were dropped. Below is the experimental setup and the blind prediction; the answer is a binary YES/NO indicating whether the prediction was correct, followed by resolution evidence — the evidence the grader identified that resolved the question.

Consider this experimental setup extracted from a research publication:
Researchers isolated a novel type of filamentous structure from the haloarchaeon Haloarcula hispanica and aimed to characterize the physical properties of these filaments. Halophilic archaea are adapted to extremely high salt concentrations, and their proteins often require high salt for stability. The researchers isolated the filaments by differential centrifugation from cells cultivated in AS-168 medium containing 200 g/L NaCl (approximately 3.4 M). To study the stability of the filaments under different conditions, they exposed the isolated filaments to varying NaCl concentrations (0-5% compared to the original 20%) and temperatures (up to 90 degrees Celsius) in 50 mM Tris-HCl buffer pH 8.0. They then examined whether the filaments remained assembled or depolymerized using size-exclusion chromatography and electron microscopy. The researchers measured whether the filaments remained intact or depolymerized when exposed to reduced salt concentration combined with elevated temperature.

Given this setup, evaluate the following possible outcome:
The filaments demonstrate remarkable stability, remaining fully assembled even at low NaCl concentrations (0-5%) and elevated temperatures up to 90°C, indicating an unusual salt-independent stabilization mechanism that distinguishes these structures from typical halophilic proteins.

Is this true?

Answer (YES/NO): NO